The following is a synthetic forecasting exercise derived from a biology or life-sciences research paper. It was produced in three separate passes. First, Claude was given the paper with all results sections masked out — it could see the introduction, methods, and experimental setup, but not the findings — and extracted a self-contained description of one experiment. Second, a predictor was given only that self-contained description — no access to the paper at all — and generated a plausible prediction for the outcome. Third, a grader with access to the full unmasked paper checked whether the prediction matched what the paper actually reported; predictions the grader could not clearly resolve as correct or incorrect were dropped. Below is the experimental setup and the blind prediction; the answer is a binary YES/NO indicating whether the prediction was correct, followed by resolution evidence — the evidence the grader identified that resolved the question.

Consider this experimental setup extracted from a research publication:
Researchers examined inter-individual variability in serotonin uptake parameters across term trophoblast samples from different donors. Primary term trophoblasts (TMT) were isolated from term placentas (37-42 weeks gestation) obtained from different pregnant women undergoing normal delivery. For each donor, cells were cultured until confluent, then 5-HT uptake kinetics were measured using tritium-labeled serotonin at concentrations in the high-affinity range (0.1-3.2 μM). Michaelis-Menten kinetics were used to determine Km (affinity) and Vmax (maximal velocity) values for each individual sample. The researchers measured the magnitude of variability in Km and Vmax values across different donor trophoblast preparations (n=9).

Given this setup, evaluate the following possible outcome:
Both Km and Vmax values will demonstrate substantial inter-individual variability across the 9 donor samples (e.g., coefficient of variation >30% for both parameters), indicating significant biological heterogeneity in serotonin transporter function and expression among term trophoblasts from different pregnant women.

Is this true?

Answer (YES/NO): YES